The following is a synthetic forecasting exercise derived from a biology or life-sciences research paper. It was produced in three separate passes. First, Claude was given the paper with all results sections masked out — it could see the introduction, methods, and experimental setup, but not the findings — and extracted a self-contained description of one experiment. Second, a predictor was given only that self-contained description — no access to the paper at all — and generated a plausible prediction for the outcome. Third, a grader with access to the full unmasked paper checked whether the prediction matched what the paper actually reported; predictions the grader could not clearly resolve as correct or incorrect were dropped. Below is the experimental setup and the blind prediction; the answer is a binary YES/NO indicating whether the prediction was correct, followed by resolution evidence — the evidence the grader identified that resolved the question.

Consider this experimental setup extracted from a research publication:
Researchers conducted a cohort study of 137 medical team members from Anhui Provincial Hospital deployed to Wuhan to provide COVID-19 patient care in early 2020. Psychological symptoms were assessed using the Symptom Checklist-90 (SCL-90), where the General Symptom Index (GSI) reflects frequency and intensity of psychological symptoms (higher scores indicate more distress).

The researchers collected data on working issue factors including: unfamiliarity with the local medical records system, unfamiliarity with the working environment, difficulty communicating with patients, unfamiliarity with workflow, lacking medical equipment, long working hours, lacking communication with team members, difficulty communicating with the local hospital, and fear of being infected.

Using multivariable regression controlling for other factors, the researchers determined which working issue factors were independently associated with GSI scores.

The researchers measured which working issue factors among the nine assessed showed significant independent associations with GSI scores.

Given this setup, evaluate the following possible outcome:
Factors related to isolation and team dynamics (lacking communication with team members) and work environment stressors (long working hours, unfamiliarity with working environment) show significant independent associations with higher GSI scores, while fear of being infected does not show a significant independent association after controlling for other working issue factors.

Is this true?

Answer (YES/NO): NO